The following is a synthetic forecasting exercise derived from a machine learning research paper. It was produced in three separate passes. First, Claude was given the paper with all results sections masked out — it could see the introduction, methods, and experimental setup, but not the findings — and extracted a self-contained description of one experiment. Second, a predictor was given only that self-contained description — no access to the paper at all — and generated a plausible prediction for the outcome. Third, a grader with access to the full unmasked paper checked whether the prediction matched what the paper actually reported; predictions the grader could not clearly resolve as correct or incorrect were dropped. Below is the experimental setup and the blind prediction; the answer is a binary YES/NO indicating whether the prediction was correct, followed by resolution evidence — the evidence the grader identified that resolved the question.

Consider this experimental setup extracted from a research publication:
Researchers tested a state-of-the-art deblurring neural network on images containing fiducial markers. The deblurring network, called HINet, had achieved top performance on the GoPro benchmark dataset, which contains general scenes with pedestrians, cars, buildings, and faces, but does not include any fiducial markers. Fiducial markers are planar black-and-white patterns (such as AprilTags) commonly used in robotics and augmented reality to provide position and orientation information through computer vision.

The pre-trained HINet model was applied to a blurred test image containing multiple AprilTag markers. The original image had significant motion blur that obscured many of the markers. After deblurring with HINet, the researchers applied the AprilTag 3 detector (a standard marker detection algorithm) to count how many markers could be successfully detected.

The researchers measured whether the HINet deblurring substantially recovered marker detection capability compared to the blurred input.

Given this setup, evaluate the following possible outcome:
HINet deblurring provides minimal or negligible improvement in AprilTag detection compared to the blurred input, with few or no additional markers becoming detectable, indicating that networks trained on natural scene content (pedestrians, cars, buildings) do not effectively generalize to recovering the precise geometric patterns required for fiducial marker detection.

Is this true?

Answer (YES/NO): NO